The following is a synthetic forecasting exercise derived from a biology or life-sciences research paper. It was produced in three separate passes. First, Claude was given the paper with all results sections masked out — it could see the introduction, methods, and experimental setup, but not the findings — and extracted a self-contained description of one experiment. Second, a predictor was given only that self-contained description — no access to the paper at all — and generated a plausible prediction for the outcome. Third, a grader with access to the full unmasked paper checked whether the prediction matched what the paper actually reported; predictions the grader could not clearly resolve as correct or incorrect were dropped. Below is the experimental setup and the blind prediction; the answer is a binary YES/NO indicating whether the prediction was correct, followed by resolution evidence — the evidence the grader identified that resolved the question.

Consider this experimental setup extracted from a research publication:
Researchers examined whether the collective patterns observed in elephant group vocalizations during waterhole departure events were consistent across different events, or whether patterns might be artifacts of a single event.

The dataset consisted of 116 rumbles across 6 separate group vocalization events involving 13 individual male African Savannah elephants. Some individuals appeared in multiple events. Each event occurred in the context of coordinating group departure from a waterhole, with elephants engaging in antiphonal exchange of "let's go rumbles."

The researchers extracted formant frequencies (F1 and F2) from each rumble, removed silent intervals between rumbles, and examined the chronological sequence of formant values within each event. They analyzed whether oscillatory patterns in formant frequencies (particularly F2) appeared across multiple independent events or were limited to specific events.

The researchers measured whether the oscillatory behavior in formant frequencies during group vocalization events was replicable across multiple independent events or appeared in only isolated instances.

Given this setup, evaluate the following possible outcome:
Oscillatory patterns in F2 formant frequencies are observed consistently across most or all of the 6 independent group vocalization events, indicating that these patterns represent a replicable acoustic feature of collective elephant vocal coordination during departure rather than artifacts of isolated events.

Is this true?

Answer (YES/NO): YES